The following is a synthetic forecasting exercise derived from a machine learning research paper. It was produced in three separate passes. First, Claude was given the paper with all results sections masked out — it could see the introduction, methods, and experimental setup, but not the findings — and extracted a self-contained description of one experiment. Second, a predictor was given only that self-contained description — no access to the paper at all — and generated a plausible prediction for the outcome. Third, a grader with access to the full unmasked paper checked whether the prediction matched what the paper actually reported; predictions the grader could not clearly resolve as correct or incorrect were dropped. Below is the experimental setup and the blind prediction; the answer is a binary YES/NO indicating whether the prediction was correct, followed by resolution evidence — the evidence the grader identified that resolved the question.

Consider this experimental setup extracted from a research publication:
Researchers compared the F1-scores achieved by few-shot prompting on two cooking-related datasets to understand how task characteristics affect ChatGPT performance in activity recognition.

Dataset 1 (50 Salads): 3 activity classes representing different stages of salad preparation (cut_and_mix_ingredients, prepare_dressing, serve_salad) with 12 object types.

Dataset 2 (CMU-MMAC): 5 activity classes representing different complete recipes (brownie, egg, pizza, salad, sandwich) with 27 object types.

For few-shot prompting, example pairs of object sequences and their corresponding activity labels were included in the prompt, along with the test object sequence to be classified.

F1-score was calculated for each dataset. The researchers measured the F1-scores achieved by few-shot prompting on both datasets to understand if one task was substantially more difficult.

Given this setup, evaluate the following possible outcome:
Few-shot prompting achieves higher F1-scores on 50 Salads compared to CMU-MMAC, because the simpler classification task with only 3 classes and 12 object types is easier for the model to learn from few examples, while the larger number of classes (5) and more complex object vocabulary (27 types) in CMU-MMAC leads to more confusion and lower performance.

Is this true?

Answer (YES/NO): NO